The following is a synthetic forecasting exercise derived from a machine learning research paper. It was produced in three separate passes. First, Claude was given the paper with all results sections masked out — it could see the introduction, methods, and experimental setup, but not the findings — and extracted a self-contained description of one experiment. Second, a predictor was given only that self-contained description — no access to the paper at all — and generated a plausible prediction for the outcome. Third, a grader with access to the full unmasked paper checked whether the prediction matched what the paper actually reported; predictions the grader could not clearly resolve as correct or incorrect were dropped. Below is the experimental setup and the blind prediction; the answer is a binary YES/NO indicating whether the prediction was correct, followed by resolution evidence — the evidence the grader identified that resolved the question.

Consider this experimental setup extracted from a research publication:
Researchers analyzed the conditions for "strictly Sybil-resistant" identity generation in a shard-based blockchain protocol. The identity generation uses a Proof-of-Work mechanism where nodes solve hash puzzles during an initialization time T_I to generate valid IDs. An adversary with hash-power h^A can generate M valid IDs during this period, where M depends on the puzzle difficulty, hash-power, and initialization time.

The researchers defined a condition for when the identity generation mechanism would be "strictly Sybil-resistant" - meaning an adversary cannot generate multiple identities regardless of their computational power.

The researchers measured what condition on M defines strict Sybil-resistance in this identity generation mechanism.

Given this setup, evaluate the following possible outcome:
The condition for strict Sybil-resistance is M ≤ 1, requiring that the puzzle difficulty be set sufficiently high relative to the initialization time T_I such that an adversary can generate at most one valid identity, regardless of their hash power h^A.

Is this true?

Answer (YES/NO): YES